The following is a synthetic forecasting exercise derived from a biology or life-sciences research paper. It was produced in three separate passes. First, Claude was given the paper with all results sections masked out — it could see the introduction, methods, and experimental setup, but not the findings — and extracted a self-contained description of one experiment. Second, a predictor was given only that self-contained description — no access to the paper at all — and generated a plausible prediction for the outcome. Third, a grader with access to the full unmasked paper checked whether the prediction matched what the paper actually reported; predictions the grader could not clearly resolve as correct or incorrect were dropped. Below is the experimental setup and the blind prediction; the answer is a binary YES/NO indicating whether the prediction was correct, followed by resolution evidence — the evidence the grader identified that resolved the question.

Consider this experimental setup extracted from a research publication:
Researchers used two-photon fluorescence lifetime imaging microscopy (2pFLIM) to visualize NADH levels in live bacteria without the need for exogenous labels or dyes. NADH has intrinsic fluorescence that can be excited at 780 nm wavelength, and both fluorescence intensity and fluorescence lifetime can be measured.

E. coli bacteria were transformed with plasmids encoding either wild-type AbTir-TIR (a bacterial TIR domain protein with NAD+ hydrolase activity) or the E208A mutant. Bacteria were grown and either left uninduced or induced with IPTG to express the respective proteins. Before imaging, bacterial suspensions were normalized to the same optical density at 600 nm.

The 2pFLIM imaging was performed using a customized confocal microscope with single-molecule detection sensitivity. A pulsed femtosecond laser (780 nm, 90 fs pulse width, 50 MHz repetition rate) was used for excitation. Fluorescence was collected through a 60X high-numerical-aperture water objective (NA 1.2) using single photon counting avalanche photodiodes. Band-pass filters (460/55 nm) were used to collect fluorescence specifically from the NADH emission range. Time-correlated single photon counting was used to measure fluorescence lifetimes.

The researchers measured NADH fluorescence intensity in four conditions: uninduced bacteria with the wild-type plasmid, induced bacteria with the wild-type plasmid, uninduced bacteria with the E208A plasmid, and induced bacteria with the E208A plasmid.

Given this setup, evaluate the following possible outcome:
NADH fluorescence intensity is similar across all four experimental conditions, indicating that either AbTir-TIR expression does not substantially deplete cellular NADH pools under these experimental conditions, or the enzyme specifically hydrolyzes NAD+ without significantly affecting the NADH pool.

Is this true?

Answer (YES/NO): NO